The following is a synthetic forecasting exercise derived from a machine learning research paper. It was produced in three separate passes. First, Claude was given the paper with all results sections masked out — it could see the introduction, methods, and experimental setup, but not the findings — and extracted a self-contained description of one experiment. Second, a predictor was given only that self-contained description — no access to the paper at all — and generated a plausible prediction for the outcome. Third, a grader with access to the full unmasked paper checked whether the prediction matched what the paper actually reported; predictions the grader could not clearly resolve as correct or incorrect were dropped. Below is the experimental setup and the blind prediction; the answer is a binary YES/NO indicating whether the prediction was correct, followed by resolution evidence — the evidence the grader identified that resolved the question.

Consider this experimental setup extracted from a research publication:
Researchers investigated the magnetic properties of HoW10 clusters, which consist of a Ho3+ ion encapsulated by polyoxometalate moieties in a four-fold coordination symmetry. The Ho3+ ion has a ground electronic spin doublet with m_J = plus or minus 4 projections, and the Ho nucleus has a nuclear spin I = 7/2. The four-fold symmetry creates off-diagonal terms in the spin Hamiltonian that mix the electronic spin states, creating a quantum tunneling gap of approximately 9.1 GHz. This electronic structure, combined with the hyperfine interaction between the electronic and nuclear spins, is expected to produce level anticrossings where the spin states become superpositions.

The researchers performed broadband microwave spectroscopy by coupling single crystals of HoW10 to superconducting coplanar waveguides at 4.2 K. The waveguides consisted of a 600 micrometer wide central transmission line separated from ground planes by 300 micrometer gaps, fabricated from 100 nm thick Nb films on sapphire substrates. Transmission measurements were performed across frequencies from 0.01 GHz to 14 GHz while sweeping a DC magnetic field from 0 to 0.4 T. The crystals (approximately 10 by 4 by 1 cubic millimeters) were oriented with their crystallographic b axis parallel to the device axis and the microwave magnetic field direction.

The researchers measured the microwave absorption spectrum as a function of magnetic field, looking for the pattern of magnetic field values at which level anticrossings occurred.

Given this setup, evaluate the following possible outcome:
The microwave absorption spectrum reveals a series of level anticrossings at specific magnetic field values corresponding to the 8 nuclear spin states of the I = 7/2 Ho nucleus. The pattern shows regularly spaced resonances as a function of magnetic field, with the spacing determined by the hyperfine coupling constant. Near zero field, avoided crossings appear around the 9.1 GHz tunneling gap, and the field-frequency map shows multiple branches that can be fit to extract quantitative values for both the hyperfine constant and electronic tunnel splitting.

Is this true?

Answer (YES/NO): NO